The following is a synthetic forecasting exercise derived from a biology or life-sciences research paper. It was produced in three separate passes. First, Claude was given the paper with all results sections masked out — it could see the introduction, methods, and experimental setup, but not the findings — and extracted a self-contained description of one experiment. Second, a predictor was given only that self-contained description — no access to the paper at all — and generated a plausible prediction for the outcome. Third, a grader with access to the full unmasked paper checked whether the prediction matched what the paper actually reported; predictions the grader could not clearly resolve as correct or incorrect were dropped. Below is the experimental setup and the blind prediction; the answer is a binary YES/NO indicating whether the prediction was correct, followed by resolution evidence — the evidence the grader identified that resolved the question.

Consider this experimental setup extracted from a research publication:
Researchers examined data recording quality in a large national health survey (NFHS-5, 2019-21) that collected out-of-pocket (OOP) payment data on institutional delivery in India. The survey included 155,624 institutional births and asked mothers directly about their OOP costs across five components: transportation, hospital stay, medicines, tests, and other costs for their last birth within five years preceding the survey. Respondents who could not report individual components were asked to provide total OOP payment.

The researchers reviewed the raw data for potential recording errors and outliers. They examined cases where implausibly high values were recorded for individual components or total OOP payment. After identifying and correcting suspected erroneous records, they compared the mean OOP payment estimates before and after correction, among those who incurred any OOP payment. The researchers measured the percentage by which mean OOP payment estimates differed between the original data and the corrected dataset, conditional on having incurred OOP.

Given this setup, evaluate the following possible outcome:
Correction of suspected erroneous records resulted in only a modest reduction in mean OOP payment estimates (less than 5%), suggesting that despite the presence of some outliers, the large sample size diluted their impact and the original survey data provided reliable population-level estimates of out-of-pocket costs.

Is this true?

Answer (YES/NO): NO